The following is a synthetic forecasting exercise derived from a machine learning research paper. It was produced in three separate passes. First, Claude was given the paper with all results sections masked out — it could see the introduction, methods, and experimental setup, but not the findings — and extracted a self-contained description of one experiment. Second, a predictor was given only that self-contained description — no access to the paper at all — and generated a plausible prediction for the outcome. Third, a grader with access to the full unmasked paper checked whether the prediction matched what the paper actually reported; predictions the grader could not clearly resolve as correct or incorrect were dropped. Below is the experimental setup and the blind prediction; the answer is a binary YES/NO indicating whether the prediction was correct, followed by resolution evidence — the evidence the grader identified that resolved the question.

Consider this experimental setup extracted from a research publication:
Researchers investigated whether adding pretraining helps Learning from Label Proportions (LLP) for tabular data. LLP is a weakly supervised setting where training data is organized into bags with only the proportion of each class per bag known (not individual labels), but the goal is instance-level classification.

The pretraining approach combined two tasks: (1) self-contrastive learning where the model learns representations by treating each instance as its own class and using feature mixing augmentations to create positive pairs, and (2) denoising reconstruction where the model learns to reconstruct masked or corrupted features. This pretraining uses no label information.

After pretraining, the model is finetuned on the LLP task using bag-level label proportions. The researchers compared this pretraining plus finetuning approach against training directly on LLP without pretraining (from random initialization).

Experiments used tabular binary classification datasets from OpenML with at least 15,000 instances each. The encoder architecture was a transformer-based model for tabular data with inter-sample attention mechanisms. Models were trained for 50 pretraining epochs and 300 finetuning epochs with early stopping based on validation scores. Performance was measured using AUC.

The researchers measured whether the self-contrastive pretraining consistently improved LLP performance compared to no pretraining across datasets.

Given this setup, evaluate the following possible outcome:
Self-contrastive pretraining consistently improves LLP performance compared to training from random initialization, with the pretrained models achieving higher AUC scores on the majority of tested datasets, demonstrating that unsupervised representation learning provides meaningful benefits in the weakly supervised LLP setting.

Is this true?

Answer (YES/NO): NO